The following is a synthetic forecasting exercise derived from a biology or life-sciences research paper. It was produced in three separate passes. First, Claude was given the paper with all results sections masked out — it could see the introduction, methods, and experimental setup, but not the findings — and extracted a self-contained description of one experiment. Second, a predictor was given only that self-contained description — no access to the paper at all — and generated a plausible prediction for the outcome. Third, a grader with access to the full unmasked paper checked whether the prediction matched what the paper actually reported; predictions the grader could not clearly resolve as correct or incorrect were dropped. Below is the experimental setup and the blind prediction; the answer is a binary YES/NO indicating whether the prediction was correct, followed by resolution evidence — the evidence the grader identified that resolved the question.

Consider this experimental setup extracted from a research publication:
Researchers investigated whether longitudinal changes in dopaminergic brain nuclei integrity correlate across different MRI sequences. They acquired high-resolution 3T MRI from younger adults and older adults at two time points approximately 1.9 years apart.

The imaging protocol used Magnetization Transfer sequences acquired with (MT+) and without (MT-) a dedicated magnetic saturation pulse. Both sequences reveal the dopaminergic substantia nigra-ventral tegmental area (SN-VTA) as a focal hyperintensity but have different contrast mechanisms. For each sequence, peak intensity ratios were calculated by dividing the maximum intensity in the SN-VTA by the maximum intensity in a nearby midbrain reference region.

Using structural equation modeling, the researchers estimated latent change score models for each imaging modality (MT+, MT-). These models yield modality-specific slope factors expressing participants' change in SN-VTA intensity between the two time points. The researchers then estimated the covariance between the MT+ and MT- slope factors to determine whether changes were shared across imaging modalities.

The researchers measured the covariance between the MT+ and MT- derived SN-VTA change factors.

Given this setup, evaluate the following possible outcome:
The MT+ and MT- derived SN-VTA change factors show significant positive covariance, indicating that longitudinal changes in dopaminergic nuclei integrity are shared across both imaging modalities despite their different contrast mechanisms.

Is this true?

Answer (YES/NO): YES